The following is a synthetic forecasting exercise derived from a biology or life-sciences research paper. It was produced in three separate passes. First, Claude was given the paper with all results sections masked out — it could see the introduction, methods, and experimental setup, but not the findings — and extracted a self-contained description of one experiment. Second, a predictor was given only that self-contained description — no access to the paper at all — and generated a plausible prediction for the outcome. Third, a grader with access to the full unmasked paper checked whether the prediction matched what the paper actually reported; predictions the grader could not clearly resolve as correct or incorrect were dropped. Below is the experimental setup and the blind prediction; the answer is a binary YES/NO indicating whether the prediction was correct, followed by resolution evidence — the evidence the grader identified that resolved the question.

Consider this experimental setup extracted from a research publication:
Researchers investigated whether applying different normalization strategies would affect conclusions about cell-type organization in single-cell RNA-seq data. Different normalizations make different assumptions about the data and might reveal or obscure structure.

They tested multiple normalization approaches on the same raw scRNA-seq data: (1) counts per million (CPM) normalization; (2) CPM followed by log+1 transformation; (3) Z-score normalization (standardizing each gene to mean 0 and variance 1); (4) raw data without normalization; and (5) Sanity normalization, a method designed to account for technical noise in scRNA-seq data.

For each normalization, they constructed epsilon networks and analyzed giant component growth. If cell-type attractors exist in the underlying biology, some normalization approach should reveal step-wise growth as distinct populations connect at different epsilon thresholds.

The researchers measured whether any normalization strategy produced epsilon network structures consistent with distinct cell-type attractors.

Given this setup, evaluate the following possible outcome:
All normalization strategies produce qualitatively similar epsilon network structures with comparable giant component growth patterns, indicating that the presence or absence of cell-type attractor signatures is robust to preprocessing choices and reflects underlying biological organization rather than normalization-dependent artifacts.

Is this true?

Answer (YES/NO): NO